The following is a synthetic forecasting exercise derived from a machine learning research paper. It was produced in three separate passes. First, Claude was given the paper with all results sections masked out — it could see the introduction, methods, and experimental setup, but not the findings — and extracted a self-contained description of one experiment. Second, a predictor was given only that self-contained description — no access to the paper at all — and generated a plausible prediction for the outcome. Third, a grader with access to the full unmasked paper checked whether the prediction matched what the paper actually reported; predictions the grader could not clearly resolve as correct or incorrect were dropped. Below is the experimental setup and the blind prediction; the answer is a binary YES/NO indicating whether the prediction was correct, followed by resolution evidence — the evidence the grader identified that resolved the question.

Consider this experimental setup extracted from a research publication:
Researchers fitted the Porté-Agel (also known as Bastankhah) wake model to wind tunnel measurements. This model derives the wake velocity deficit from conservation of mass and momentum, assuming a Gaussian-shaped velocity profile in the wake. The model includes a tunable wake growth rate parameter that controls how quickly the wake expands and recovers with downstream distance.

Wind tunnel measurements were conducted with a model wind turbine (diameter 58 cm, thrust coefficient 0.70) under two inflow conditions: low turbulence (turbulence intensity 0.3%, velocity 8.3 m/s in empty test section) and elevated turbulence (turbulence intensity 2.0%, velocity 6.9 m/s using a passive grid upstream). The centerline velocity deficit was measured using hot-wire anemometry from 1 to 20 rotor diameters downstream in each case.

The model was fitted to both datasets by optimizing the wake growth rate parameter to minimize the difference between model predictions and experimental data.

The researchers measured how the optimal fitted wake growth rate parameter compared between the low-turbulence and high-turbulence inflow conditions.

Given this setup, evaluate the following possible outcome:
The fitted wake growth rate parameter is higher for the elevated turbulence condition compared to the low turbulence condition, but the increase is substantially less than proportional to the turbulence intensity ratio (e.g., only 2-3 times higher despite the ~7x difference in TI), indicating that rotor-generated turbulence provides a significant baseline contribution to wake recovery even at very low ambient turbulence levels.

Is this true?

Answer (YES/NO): NO